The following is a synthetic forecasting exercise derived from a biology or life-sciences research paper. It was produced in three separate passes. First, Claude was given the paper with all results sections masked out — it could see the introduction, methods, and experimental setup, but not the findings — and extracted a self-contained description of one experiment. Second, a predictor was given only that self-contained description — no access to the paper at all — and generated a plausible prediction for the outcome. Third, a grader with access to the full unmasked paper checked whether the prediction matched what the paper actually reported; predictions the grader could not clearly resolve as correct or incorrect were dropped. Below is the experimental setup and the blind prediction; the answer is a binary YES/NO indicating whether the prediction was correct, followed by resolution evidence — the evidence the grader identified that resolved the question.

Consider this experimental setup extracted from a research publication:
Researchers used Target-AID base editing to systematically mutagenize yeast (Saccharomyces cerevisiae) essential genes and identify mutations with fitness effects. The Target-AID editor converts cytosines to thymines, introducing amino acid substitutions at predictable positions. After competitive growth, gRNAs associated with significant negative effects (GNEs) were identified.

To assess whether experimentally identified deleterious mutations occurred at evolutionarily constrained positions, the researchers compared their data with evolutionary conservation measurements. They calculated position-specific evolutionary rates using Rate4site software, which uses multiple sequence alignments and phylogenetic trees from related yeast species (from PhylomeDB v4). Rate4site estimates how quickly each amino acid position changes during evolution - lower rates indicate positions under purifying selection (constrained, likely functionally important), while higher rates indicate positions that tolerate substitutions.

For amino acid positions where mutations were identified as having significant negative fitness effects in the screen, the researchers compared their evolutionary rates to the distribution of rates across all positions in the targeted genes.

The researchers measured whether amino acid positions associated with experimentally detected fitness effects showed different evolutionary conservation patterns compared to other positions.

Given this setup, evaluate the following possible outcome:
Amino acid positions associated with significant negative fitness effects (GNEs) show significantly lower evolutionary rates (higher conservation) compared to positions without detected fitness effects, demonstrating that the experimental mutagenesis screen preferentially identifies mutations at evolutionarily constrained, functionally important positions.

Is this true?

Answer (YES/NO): YES